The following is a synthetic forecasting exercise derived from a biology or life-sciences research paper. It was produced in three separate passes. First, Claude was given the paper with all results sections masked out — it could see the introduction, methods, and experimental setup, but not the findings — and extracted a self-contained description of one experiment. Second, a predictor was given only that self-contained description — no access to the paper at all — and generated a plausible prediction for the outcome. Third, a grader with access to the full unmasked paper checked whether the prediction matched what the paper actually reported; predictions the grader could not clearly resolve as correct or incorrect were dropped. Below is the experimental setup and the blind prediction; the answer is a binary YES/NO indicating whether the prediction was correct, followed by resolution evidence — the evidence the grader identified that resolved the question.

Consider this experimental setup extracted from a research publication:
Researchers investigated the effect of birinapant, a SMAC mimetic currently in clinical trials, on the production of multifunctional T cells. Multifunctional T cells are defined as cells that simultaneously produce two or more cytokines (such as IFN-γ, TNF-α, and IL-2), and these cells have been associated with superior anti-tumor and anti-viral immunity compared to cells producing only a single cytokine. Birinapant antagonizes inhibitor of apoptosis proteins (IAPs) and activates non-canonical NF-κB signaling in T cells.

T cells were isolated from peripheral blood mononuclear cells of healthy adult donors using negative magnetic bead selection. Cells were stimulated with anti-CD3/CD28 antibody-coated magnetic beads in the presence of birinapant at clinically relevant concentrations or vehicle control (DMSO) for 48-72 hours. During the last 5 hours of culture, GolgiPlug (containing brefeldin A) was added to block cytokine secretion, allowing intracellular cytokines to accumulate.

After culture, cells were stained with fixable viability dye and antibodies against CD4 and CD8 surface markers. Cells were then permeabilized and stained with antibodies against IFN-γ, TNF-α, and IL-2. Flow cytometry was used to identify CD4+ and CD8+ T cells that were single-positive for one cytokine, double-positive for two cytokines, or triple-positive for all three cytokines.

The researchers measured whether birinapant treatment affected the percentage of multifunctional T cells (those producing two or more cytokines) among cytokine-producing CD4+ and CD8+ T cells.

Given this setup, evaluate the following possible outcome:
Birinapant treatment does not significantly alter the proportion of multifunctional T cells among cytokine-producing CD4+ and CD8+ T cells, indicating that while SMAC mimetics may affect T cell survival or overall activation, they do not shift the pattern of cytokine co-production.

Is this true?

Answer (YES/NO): NO